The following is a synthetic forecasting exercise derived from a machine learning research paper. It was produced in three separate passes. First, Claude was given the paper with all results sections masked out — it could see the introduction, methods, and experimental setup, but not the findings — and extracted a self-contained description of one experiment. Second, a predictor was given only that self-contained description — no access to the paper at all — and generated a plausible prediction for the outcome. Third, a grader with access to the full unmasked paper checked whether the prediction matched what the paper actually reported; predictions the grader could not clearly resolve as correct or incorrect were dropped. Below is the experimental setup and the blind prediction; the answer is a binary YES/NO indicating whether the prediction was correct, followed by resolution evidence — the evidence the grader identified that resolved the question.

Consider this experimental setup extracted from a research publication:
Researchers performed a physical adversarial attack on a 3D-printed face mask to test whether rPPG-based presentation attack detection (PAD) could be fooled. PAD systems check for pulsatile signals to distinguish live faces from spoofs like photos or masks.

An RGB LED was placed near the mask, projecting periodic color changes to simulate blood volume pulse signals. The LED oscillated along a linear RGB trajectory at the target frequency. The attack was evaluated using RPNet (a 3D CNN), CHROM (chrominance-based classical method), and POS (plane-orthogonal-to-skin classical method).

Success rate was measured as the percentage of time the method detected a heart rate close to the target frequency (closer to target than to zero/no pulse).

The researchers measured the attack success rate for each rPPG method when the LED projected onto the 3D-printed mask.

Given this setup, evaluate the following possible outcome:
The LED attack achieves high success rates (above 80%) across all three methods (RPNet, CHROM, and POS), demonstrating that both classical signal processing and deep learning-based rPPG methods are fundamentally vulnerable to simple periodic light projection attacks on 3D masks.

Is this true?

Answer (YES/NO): NO